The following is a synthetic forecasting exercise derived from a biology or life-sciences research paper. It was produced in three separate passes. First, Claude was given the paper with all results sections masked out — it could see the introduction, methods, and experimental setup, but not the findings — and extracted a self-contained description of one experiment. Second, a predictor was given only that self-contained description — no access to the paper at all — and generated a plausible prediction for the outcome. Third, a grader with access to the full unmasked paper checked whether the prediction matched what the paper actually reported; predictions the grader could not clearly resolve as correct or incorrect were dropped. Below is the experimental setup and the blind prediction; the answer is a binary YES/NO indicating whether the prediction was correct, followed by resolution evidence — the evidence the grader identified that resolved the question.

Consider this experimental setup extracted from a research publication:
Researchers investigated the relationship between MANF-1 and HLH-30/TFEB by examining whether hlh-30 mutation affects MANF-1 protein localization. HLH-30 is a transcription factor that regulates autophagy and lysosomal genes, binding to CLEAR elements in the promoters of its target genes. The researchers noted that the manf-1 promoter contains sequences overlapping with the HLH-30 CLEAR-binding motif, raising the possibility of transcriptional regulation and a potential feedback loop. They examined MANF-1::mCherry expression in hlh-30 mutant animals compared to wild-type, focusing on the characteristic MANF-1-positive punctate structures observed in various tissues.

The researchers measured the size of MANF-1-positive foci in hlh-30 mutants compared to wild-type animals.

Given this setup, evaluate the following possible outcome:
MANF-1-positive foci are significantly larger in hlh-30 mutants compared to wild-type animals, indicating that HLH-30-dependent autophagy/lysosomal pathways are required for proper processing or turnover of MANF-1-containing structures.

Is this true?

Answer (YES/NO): NO